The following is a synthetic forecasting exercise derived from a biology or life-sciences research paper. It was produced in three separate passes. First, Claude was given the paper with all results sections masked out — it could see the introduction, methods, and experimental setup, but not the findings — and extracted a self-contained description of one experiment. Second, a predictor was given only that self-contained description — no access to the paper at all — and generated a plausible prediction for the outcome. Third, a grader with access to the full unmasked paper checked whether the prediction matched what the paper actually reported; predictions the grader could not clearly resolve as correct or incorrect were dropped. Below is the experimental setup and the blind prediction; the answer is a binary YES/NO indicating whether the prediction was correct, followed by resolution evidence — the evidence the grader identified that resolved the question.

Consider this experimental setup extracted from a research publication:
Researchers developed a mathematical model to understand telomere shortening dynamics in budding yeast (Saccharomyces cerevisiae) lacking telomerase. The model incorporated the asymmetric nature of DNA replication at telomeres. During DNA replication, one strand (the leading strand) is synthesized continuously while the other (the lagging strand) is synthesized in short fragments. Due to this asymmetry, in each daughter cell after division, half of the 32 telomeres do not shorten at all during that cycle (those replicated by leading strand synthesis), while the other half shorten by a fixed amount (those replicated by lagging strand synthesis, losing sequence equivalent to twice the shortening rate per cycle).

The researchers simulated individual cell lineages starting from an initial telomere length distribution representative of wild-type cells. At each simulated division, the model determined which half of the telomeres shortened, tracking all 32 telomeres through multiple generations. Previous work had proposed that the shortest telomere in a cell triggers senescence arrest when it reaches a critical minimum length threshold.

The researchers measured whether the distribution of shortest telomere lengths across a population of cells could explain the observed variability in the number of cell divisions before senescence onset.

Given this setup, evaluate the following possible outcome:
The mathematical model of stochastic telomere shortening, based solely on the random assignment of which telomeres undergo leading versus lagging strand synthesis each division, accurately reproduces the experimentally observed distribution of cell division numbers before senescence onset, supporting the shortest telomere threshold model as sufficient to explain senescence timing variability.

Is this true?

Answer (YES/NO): NO